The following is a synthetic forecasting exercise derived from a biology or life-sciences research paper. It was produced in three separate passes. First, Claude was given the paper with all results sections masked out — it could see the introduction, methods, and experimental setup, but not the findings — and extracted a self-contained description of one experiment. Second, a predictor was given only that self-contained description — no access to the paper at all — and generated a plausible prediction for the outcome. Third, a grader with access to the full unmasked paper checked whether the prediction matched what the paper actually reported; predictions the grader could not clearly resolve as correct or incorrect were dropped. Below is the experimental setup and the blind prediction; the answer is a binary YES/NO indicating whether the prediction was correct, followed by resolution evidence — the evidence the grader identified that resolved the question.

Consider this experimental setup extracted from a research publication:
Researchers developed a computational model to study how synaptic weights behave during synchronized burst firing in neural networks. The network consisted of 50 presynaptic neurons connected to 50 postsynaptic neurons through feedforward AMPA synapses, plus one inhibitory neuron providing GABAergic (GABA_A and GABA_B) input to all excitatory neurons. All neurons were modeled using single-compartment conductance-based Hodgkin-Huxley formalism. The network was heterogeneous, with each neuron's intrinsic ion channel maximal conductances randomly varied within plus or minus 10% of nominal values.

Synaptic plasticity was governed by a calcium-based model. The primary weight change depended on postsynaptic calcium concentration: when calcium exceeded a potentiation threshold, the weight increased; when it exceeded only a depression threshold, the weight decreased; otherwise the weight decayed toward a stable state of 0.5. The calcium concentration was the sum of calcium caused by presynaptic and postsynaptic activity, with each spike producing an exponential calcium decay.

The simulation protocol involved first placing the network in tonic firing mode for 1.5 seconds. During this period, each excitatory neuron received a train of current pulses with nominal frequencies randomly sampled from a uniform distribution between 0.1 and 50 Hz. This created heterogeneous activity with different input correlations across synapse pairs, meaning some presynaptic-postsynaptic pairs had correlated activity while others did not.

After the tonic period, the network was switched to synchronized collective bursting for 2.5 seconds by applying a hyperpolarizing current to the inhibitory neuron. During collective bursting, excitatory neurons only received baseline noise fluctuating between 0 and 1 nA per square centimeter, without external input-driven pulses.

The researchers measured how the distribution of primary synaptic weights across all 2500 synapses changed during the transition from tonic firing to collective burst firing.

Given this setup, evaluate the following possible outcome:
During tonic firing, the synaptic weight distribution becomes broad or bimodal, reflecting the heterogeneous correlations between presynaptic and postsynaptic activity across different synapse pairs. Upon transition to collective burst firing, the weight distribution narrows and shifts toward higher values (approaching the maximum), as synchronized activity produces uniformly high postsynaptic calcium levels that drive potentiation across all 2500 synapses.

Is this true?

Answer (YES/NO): NO